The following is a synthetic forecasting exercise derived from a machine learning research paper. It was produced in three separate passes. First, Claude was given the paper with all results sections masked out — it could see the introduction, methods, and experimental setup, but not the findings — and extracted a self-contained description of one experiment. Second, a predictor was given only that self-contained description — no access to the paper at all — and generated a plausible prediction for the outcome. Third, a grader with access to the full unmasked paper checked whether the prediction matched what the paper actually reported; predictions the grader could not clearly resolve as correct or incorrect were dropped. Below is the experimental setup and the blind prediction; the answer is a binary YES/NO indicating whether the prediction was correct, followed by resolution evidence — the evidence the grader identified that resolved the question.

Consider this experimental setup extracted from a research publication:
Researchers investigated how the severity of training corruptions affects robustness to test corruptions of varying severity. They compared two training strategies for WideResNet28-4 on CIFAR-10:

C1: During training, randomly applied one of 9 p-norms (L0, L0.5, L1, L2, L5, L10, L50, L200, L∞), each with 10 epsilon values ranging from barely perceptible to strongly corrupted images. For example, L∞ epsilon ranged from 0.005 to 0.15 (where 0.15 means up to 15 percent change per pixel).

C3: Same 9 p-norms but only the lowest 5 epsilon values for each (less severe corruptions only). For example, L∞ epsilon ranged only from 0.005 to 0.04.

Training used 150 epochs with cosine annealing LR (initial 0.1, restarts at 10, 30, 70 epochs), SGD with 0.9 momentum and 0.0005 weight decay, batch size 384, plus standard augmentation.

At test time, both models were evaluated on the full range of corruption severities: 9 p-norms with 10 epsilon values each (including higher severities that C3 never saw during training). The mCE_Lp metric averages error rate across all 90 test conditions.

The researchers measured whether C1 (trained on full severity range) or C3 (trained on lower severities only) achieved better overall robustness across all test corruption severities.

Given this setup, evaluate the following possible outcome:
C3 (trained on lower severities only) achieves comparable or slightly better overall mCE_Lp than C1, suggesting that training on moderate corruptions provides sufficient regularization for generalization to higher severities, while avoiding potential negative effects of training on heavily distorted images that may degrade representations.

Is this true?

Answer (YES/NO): NO